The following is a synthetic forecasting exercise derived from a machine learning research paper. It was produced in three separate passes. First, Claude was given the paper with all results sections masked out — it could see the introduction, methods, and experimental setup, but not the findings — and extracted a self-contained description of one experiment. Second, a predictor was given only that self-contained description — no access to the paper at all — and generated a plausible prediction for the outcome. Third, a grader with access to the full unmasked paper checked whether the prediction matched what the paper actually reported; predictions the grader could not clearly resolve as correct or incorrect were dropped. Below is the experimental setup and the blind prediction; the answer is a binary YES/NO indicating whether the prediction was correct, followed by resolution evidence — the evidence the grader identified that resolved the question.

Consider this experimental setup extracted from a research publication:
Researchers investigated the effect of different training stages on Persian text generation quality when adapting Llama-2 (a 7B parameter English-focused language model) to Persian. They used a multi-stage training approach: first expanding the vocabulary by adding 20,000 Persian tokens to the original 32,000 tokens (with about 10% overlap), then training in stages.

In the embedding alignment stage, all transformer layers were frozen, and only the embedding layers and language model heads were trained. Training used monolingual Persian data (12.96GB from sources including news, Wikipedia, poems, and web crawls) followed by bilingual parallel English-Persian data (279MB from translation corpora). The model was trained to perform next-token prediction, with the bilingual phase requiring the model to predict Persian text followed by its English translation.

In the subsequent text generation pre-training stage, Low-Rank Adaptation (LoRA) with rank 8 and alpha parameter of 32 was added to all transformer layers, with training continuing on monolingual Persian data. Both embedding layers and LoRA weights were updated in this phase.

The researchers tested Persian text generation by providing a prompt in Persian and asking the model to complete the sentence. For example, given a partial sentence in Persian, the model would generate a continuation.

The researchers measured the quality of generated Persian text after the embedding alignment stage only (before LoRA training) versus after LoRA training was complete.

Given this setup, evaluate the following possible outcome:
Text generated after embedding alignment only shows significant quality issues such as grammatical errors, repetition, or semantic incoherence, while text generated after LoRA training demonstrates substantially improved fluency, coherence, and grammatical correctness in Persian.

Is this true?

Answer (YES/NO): YES